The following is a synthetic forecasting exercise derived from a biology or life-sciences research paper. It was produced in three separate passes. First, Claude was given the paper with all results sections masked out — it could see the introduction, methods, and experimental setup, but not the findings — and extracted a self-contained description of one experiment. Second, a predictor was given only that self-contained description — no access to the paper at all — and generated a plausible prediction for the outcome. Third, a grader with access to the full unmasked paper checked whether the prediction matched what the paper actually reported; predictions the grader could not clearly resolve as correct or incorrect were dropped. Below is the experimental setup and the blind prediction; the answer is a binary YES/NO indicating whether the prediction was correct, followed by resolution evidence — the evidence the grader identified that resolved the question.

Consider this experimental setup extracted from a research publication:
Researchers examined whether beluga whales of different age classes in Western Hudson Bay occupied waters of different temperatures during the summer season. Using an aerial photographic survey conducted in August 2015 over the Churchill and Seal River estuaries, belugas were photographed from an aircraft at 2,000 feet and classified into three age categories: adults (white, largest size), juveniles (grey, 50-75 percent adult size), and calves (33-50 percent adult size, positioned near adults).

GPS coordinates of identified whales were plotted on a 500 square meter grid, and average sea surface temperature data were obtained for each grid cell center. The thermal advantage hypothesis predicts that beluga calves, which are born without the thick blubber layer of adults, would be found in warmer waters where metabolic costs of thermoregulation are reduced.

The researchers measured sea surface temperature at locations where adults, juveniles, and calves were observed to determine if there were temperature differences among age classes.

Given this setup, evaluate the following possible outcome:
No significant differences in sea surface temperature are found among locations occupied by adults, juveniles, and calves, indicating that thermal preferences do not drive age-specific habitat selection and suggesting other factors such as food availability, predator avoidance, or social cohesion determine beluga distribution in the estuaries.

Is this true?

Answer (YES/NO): YES